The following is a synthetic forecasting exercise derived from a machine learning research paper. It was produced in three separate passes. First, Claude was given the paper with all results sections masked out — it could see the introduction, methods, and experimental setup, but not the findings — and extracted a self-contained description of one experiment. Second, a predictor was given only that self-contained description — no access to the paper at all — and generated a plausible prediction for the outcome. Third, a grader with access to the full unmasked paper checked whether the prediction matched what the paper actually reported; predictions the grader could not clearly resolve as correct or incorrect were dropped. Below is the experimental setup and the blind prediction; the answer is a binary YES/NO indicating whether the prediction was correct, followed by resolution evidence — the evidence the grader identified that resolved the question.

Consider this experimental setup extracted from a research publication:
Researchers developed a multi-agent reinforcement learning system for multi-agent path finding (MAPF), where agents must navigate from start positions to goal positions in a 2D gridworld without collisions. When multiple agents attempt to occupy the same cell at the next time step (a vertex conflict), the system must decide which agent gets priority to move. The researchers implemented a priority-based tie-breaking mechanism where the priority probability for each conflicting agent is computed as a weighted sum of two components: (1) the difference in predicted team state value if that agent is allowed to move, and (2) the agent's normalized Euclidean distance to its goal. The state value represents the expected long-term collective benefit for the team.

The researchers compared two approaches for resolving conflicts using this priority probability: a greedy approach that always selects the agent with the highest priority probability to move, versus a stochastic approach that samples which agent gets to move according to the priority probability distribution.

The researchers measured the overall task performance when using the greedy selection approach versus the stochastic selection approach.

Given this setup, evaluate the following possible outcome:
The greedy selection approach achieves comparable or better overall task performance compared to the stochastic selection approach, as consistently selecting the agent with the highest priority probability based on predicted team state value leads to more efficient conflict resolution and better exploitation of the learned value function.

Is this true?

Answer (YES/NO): NO